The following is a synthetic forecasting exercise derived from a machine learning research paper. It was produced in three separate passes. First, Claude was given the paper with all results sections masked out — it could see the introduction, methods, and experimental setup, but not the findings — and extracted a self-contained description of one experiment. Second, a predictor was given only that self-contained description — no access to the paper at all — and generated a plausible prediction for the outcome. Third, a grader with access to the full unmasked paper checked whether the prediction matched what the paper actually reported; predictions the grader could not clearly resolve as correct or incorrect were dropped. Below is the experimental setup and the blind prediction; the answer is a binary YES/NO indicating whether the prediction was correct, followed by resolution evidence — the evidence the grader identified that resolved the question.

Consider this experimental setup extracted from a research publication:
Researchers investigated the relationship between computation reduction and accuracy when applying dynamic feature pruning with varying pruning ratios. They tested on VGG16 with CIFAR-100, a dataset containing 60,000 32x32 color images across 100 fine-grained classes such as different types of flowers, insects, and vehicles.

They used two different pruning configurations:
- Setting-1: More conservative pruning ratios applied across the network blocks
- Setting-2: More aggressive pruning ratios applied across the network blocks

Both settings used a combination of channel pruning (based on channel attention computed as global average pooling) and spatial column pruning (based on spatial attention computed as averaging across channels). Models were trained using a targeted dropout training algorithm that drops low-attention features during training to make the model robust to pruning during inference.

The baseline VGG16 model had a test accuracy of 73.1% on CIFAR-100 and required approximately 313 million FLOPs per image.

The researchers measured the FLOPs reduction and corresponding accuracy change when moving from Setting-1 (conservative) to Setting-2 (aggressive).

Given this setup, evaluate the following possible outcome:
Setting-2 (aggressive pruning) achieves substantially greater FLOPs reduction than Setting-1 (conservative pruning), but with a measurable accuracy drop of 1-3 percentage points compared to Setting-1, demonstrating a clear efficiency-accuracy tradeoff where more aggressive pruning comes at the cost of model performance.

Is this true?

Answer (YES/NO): NO